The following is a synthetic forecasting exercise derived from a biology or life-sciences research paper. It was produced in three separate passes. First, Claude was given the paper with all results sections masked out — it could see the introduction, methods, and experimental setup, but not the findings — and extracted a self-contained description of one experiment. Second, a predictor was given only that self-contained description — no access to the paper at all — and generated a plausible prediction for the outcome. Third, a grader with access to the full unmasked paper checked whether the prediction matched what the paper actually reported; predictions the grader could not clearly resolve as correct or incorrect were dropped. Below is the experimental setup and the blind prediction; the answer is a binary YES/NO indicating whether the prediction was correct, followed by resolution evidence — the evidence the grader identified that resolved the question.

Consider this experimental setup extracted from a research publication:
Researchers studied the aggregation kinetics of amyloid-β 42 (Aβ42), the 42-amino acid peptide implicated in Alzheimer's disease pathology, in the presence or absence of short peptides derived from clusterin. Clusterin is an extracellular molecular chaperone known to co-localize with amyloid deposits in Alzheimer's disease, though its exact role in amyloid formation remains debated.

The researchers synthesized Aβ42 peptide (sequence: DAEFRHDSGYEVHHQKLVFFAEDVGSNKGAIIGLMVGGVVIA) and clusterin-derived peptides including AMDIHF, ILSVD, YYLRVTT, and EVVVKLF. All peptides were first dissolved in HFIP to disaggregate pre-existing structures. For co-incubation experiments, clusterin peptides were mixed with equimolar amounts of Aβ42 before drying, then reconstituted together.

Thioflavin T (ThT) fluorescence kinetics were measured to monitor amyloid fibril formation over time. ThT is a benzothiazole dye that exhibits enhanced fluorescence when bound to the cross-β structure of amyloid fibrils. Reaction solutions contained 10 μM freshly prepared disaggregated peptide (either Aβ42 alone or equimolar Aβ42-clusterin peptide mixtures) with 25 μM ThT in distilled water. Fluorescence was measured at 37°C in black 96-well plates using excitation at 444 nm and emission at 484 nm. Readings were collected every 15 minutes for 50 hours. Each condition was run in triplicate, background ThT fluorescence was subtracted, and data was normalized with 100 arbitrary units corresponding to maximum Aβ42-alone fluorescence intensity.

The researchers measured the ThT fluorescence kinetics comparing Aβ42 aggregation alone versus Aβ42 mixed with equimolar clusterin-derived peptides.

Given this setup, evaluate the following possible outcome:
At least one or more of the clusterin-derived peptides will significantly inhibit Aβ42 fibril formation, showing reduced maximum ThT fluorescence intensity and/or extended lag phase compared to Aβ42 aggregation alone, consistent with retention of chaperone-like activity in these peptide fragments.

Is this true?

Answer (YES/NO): YES